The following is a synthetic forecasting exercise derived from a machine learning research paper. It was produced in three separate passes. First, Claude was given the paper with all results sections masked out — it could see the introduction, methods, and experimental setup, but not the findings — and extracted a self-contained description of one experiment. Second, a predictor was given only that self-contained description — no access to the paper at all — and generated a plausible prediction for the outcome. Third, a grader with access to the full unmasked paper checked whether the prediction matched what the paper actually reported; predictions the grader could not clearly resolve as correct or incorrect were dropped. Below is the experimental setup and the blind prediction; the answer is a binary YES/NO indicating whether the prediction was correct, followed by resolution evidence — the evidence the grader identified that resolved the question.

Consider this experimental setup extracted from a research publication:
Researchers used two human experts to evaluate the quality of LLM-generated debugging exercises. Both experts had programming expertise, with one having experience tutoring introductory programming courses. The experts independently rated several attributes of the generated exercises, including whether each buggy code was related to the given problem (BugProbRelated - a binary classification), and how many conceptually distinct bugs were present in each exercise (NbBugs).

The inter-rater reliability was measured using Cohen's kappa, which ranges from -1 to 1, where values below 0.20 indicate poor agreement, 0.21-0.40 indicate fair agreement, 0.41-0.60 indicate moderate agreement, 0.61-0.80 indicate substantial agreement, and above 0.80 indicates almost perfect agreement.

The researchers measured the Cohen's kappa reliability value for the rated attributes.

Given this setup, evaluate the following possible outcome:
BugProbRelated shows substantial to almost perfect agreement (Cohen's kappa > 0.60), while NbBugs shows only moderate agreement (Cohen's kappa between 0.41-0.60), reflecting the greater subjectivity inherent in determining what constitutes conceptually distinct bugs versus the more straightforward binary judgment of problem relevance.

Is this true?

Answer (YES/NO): NO